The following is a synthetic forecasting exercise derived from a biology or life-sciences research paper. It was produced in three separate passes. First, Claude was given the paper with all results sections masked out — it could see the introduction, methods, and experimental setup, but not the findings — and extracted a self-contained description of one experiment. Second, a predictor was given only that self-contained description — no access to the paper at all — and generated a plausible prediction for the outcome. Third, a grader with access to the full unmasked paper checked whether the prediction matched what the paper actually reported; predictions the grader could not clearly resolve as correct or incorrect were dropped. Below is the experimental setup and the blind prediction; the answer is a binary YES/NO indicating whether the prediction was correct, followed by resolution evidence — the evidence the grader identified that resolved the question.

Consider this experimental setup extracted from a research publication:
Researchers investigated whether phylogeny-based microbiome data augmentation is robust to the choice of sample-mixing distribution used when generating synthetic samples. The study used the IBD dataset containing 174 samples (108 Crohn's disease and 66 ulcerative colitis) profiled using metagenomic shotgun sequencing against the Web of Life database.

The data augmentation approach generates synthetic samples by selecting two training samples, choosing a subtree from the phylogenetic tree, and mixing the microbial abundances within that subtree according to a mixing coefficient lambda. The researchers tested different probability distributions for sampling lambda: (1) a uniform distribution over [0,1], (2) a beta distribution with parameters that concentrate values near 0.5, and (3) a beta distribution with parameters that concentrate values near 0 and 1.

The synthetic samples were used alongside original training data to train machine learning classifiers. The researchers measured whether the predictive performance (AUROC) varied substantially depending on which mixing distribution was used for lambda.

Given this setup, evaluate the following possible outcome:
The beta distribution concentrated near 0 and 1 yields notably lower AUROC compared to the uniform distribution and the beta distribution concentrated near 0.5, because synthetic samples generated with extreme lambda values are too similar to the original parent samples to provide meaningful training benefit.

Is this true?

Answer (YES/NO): NO